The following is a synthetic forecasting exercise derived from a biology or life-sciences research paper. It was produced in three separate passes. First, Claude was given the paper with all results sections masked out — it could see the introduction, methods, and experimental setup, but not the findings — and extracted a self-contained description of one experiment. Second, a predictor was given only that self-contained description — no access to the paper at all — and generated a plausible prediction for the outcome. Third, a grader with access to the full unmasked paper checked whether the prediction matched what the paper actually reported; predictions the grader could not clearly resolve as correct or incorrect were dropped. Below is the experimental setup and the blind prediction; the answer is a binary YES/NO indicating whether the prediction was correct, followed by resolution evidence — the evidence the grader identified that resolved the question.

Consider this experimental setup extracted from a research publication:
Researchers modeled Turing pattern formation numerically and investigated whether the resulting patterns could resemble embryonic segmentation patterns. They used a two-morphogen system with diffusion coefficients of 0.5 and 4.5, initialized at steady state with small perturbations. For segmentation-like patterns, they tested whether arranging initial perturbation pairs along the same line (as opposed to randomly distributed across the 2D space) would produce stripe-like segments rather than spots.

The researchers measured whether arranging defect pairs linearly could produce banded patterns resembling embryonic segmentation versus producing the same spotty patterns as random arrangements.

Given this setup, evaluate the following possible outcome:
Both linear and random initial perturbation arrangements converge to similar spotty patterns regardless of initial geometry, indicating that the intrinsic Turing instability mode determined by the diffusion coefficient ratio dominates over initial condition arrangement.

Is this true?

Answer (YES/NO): NO